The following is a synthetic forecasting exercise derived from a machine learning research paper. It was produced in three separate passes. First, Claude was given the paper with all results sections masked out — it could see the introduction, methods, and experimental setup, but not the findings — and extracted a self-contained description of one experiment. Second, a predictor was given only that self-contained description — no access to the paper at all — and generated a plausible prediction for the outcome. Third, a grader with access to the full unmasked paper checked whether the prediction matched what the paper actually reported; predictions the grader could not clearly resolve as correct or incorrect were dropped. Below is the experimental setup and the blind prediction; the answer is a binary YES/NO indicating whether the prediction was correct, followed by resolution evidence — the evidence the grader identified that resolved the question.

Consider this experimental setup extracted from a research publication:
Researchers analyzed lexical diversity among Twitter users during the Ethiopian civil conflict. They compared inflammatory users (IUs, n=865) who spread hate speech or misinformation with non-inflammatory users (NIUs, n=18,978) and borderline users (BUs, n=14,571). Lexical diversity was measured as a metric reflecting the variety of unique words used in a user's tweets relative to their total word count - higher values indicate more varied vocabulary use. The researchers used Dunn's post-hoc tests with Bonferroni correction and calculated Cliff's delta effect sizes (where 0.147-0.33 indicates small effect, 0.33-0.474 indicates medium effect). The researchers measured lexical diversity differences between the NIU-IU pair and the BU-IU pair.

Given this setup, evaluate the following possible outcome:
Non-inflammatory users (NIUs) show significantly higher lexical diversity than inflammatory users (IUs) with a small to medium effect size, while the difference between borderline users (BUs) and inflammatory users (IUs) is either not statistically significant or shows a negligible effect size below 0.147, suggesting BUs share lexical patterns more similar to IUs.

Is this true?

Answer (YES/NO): NO